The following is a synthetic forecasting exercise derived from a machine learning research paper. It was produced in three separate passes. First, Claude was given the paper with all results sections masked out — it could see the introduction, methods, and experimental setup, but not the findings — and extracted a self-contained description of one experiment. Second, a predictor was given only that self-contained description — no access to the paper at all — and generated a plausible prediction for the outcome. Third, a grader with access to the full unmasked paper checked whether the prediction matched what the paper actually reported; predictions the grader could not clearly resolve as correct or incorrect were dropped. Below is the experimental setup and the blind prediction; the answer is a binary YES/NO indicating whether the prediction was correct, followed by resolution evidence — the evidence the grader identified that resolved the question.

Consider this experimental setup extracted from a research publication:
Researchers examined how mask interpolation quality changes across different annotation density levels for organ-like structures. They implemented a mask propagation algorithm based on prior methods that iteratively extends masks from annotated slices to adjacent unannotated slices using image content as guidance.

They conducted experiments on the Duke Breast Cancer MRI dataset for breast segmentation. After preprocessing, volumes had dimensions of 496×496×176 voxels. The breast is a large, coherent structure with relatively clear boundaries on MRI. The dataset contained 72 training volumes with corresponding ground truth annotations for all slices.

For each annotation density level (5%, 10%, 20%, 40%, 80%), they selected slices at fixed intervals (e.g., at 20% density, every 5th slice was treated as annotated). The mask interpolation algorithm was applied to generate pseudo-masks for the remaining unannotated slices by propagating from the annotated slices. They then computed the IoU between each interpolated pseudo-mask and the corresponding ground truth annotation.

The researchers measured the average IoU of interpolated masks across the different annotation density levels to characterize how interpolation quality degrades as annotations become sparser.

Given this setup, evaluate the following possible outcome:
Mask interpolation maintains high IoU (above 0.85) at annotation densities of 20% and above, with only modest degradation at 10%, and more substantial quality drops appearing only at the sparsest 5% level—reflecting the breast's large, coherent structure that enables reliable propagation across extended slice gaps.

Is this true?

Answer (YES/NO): NO